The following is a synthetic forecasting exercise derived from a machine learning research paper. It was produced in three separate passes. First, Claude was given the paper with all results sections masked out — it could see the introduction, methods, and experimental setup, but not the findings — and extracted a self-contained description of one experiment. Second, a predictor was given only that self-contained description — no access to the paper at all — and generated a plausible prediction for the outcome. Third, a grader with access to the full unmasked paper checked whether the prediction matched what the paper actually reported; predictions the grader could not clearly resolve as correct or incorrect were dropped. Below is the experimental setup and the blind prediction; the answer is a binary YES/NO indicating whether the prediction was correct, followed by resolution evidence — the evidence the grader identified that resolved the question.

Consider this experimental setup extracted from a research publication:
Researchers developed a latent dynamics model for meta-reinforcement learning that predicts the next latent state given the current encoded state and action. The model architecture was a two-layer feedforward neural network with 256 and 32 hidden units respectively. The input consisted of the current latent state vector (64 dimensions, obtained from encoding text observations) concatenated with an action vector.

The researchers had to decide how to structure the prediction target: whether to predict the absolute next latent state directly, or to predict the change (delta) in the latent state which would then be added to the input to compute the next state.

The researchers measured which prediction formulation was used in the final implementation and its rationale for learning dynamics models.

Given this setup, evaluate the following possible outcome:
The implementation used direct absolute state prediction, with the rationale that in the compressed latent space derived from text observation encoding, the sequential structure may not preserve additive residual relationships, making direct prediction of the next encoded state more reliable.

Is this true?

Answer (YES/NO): NO